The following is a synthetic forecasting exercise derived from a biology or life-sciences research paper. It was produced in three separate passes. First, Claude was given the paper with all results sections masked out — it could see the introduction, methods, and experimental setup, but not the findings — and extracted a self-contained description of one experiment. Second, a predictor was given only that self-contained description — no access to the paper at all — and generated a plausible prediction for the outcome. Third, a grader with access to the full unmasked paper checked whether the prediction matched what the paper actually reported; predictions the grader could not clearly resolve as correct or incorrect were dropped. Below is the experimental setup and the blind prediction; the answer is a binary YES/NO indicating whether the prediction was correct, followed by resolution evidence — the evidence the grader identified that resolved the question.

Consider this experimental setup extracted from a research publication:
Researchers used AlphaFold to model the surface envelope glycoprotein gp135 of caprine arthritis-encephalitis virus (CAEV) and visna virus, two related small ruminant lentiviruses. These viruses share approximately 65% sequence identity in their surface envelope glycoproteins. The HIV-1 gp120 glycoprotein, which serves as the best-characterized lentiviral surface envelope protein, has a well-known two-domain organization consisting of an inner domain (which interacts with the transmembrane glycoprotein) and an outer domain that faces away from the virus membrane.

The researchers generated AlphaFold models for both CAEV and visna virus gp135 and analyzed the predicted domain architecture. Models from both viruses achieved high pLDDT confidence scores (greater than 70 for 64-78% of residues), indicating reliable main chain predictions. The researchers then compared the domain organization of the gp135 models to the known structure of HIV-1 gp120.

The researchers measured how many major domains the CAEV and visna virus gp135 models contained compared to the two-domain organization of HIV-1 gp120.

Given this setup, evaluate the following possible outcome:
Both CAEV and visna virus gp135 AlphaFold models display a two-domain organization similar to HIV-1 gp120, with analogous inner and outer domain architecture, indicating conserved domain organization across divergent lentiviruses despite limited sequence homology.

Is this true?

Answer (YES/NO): NO